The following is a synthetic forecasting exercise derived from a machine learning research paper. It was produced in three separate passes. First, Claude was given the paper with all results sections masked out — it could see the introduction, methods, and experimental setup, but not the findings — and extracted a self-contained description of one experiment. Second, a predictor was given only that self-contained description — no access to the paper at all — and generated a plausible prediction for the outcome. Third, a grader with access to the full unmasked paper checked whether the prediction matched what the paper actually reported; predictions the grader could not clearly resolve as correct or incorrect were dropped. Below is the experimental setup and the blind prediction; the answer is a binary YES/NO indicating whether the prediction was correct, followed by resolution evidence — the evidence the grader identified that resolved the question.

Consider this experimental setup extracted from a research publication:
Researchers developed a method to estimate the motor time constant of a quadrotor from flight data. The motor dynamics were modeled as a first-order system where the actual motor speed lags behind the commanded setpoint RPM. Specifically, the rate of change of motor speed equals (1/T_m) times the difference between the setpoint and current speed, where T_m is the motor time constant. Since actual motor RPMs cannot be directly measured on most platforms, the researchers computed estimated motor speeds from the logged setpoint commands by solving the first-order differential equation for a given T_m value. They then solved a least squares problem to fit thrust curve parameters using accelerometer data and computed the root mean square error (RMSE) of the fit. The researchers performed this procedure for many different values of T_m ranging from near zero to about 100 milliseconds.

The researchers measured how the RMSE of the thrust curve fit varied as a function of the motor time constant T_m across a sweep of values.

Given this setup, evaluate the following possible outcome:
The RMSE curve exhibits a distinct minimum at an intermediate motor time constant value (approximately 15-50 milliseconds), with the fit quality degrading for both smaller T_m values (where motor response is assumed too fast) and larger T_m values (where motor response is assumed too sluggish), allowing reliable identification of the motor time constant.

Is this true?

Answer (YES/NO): NO